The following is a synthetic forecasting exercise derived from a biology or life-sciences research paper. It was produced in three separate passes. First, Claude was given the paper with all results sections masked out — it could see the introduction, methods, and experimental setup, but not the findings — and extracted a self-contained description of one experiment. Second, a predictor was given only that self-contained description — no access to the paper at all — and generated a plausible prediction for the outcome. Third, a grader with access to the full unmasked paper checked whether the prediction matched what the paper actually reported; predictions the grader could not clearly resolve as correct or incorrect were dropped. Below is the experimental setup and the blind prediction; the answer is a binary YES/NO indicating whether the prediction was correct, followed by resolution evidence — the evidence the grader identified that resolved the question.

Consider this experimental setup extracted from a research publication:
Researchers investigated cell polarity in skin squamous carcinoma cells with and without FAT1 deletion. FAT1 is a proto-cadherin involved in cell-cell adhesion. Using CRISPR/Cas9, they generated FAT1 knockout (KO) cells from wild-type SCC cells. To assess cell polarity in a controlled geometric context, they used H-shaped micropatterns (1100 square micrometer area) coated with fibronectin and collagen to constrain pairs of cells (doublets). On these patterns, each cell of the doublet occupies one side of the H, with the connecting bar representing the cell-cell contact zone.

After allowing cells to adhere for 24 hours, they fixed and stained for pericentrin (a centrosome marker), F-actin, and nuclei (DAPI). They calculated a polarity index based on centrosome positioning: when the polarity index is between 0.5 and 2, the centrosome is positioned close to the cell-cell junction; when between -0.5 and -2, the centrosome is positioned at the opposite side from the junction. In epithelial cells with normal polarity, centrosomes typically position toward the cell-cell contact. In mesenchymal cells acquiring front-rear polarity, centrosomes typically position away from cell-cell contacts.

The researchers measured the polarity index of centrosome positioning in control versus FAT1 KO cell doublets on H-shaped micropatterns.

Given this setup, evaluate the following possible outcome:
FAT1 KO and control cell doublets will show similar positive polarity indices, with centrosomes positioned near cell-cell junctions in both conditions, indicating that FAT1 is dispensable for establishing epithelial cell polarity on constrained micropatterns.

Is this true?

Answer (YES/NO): NO